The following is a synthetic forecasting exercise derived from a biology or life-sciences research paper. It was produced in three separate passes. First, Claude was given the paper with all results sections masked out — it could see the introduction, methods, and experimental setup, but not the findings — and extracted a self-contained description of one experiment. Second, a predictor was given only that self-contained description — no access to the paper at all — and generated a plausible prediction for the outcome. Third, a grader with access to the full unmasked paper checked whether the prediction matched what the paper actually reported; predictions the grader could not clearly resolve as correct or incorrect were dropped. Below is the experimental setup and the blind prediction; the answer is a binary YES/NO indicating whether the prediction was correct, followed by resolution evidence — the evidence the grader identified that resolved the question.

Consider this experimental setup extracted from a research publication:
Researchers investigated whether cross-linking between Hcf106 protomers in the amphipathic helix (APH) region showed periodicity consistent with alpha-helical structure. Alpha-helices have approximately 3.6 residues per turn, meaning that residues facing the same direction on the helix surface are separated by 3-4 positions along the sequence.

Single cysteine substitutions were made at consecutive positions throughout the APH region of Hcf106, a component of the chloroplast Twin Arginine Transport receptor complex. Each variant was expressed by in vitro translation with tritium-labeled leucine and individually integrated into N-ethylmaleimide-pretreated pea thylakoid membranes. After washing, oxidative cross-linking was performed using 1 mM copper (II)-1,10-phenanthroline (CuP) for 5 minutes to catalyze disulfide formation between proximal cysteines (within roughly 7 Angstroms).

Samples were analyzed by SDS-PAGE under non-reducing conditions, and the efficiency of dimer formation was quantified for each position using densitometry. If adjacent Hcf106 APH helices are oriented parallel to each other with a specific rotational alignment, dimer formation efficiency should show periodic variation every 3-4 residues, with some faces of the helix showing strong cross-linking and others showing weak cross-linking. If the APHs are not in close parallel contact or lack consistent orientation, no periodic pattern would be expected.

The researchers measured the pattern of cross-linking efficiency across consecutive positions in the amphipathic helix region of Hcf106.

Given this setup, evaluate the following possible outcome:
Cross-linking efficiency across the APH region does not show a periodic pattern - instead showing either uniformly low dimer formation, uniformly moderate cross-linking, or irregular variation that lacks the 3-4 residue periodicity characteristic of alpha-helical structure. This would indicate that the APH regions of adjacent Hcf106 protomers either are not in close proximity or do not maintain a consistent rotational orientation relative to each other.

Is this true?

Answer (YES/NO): NO